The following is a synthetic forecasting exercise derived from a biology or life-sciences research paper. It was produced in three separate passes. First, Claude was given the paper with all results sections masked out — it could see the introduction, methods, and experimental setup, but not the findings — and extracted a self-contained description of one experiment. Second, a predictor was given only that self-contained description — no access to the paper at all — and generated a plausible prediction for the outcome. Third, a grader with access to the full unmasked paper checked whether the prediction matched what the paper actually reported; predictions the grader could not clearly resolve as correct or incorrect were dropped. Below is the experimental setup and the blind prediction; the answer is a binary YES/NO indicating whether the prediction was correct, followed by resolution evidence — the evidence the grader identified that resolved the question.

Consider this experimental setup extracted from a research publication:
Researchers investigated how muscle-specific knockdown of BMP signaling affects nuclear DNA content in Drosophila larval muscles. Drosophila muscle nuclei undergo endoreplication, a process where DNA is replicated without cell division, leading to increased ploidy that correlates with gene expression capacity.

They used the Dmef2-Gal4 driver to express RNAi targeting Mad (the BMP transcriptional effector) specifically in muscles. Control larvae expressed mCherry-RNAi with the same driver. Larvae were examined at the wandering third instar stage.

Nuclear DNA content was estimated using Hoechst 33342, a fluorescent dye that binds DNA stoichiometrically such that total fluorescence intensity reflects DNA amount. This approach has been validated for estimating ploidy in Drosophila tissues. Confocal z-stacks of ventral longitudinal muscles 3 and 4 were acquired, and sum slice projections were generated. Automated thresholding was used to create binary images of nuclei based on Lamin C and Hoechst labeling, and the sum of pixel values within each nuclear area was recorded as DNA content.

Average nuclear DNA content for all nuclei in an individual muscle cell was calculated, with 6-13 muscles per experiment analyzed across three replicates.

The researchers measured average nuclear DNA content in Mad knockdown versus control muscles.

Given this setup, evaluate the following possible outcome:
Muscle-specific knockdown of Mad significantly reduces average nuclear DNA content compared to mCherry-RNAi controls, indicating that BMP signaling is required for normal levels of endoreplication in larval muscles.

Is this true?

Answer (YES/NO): YES